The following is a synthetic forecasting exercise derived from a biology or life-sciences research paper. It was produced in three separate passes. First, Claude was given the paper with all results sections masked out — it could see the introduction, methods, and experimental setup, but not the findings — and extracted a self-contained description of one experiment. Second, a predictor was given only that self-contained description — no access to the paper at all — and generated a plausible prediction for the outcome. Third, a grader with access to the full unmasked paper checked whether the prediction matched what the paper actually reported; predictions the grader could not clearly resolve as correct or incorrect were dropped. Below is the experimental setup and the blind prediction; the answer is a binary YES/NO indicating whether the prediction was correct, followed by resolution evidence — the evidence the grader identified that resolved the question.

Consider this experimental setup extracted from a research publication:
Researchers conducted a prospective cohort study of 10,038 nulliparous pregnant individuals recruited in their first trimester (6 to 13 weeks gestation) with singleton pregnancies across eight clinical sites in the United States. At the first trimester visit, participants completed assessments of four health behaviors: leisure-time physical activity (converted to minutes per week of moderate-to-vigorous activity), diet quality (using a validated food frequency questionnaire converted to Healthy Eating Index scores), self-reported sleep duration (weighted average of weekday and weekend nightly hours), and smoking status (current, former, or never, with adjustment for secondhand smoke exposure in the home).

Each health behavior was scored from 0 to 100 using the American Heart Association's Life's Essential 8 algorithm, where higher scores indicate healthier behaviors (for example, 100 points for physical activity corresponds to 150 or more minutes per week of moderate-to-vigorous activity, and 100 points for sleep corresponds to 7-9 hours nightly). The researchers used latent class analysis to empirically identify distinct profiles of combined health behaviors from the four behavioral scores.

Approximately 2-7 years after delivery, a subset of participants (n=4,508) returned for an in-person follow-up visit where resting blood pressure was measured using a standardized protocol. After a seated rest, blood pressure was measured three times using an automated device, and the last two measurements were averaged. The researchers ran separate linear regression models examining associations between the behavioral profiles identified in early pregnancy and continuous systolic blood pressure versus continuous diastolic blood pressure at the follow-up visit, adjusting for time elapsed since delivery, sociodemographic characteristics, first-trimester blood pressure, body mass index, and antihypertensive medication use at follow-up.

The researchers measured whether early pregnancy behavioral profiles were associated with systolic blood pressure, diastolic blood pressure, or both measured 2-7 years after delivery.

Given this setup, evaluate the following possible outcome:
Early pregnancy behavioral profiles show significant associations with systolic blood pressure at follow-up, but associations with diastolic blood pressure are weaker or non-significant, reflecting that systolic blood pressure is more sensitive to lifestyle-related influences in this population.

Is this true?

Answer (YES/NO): NO